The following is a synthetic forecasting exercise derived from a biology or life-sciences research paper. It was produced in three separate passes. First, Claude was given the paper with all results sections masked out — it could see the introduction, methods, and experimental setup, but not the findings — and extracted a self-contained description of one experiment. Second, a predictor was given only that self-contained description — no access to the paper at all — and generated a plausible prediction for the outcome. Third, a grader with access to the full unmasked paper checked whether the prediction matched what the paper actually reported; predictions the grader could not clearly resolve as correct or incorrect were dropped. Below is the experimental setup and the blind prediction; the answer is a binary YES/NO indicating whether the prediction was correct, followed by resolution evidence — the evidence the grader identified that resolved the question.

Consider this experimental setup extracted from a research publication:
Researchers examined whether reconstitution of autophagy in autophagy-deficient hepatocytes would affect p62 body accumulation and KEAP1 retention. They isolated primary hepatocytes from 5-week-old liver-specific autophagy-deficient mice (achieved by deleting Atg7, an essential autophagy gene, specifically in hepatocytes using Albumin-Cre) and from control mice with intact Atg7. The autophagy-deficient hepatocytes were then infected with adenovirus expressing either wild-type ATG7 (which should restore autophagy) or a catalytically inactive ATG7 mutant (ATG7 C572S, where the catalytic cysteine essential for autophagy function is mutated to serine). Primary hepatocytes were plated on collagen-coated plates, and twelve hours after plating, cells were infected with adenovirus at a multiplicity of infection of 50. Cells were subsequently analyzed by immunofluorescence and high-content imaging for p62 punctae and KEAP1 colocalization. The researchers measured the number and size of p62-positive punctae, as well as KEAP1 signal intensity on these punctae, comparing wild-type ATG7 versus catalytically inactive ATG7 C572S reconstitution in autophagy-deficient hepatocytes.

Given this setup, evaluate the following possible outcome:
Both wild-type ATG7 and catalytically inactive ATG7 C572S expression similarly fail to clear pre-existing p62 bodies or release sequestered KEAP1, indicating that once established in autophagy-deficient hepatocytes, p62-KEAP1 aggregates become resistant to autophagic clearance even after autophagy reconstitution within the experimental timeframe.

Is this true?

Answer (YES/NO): NO